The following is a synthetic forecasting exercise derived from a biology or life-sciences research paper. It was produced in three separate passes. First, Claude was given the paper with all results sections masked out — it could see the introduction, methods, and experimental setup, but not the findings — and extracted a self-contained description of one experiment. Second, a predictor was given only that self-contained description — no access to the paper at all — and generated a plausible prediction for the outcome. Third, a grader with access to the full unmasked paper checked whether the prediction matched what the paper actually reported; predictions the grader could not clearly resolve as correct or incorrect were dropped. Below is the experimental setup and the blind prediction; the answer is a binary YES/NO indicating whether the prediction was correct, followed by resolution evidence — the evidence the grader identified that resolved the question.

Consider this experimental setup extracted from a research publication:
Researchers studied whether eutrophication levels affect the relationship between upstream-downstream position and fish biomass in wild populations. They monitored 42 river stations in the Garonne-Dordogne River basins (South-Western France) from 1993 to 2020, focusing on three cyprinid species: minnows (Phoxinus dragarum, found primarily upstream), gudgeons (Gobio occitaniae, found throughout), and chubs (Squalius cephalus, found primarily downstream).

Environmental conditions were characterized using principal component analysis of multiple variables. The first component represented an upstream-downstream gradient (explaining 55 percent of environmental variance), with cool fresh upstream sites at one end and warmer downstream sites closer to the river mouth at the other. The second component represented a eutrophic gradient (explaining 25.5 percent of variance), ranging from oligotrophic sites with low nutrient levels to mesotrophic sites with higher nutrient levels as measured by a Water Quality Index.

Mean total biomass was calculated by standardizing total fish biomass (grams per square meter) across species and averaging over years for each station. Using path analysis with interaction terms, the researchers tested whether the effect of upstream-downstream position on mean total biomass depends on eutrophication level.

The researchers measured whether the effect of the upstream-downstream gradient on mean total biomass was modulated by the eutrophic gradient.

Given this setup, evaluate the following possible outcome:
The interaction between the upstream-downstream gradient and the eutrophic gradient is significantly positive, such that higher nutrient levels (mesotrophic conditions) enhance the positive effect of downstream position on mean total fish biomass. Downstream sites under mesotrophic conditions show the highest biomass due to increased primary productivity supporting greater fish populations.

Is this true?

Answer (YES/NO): NO